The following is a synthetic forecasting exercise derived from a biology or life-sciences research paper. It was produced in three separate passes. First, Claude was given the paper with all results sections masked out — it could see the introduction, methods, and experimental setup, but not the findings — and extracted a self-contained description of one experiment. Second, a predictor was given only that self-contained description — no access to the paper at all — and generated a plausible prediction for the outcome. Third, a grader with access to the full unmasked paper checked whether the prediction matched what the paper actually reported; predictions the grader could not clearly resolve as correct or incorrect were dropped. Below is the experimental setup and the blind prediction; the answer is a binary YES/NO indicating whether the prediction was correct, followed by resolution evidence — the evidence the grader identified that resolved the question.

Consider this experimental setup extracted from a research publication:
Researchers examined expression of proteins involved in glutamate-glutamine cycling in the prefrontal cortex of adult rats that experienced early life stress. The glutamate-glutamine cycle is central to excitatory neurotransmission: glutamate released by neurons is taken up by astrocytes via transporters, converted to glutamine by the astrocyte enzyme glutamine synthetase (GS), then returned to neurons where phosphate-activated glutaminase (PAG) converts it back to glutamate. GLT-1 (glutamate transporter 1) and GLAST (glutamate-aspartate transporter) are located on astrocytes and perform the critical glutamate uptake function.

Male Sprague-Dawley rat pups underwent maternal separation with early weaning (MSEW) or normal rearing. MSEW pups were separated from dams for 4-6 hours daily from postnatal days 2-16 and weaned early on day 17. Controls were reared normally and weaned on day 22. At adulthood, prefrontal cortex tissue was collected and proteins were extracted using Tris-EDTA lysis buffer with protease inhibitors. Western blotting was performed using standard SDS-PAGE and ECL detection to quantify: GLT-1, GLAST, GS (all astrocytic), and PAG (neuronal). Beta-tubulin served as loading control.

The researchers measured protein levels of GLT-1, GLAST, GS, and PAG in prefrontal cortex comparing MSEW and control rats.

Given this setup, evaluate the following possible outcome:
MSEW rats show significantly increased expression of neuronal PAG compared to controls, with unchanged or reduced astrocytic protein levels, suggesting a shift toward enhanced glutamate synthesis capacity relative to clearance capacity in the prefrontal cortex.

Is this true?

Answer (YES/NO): NO